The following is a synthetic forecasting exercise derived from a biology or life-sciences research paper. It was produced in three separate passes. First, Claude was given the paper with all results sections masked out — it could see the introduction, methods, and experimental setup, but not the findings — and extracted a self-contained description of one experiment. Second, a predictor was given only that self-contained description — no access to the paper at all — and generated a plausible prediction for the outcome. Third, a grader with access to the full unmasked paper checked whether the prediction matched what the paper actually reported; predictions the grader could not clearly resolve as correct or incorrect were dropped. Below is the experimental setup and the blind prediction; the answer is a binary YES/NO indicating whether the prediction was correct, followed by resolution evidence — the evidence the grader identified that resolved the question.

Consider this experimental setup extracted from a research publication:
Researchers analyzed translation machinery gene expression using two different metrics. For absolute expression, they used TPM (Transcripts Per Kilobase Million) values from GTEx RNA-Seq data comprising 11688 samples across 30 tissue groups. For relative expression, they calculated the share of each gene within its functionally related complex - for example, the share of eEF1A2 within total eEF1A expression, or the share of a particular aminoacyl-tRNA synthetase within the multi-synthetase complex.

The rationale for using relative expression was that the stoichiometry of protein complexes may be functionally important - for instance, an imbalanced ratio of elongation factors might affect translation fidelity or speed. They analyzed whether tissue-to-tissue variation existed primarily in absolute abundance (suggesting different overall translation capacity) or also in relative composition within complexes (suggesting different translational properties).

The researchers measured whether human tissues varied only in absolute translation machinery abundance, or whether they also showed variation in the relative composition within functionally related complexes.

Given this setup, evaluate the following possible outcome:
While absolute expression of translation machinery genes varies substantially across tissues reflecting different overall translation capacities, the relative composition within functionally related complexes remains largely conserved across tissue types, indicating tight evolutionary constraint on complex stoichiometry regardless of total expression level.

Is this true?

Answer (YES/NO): NO